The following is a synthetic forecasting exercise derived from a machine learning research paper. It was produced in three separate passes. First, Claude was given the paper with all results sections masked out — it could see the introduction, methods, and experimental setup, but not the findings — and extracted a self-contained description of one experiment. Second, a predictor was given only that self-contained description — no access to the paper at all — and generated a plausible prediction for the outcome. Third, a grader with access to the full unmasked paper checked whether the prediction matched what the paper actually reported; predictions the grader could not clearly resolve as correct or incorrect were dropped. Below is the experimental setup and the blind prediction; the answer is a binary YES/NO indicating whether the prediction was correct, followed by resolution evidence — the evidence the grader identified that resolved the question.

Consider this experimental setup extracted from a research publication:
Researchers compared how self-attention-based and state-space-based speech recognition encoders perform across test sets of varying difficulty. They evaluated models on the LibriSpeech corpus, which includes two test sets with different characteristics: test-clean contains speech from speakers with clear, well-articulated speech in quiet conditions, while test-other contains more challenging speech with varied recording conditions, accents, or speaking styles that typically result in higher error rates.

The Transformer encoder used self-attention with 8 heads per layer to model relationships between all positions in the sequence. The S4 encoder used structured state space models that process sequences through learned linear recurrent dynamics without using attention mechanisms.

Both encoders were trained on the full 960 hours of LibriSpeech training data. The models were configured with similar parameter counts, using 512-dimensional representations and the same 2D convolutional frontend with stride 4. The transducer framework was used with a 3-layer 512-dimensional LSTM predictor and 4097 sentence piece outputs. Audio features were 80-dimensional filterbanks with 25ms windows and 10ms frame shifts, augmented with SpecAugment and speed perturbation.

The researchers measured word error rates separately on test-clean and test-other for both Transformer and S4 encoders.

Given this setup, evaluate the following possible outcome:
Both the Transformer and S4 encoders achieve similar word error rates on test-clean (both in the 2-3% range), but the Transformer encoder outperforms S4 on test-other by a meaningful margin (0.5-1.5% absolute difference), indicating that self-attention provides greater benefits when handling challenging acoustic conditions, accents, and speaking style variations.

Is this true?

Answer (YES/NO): NO